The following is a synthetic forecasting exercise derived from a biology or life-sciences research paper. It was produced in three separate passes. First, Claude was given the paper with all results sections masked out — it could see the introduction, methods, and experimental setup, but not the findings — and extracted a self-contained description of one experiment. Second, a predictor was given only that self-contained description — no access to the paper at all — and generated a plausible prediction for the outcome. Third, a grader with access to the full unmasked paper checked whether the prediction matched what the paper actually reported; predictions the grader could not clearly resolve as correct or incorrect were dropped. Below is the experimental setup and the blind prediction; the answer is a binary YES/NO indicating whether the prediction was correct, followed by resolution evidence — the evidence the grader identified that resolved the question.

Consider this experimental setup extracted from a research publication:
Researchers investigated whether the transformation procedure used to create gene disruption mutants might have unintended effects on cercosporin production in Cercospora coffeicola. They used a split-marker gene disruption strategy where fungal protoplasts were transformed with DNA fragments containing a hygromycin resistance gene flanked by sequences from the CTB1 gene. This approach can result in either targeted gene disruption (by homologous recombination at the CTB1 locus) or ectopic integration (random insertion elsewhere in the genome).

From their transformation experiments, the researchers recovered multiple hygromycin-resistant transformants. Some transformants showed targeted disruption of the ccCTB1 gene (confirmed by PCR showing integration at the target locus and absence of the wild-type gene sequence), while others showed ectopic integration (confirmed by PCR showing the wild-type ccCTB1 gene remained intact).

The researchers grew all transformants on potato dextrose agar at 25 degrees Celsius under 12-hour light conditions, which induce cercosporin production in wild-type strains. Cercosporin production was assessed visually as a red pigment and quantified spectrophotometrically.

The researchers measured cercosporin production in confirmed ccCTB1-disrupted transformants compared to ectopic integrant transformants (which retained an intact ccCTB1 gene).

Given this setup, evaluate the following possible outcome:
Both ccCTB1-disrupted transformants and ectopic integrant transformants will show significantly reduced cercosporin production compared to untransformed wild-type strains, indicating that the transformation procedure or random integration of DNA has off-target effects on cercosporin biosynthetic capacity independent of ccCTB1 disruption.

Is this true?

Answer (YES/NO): NO